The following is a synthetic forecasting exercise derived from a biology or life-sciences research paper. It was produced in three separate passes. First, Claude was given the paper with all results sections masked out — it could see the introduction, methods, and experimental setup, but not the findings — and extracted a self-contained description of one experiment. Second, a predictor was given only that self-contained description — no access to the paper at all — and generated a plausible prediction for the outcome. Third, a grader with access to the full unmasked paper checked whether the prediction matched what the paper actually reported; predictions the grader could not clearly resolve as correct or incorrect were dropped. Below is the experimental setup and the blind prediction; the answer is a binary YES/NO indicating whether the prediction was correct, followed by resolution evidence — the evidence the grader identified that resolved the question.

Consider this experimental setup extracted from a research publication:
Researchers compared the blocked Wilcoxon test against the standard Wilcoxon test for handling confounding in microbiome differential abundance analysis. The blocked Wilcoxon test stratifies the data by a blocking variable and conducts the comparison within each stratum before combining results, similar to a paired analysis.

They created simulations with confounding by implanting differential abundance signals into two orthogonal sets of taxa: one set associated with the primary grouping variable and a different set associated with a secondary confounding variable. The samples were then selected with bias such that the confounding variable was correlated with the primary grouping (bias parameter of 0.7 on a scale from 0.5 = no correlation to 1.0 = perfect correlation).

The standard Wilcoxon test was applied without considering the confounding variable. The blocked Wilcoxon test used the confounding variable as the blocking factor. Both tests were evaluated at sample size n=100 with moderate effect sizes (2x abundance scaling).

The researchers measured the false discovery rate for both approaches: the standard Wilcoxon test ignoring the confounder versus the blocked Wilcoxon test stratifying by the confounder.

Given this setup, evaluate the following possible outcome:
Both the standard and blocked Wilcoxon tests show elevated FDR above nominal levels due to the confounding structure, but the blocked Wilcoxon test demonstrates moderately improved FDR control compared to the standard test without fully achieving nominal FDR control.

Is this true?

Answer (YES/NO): NO